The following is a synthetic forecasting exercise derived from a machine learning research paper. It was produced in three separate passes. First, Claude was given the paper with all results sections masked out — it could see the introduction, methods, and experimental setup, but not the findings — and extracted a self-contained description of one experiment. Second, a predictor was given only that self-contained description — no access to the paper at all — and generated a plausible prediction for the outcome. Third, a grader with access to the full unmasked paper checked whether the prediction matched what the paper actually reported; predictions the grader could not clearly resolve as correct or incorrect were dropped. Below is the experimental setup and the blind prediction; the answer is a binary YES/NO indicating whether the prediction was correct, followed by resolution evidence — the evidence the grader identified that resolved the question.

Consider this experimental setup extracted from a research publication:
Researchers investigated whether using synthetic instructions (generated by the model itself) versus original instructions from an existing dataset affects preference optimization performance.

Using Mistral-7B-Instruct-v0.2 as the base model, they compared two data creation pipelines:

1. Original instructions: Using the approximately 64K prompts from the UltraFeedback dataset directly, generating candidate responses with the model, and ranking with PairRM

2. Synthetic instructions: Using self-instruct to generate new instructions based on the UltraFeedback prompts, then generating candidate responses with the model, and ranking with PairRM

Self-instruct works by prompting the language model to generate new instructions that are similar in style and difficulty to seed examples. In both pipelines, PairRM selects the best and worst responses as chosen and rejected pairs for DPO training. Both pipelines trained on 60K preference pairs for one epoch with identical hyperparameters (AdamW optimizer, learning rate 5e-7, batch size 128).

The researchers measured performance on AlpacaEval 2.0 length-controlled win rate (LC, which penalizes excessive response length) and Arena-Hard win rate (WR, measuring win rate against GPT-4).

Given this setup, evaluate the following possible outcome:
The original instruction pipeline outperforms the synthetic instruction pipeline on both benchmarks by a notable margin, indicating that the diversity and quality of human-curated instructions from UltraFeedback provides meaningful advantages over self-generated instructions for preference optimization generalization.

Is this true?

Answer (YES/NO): NO